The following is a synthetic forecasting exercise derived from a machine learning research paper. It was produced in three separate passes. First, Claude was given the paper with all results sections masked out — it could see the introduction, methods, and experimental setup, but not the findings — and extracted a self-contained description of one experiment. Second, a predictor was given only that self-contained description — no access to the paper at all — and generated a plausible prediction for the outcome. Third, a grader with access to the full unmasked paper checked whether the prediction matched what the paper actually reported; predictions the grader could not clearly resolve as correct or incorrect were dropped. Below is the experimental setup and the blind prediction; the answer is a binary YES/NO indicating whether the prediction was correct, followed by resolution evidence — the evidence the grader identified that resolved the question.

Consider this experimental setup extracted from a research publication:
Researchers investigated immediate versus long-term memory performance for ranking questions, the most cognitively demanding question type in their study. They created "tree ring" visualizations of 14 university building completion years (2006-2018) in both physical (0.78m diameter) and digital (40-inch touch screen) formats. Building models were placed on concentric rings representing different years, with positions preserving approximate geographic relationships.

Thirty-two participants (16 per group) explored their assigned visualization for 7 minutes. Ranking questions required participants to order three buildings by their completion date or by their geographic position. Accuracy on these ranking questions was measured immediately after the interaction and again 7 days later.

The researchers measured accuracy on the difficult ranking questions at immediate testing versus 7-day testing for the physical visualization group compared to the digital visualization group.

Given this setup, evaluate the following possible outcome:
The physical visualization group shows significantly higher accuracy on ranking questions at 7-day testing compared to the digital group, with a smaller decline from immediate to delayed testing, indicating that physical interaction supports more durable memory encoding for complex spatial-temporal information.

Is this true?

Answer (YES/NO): YES